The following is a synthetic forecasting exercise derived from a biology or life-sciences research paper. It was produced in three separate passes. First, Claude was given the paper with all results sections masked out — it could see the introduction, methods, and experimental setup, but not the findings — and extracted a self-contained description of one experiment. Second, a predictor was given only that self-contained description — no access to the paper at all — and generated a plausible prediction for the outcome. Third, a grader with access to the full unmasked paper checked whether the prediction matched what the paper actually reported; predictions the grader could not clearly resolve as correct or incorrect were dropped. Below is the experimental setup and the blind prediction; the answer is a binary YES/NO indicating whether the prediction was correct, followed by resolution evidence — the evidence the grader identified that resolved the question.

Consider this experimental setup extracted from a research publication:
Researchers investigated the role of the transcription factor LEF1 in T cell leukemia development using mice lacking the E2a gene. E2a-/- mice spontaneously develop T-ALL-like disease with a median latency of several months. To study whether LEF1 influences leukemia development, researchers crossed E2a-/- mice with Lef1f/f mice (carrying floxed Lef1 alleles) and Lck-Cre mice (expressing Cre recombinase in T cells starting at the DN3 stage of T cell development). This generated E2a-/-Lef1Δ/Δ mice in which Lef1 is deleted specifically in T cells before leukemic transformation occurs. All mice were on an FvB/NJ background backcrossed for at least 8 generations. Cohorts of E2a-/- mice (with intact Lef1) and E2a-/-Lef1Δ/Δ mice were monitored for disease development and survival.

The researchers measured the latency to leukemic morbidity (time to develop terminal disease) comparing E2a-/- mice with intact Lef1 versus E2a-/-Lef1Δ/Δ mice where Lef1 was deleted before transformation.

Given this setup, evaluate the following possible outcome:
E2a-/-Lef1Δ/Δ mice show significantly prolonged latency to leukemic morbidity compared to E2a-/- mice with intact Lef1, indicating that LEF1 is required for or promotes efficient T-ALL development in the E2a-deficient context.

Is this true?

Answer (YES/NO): NO